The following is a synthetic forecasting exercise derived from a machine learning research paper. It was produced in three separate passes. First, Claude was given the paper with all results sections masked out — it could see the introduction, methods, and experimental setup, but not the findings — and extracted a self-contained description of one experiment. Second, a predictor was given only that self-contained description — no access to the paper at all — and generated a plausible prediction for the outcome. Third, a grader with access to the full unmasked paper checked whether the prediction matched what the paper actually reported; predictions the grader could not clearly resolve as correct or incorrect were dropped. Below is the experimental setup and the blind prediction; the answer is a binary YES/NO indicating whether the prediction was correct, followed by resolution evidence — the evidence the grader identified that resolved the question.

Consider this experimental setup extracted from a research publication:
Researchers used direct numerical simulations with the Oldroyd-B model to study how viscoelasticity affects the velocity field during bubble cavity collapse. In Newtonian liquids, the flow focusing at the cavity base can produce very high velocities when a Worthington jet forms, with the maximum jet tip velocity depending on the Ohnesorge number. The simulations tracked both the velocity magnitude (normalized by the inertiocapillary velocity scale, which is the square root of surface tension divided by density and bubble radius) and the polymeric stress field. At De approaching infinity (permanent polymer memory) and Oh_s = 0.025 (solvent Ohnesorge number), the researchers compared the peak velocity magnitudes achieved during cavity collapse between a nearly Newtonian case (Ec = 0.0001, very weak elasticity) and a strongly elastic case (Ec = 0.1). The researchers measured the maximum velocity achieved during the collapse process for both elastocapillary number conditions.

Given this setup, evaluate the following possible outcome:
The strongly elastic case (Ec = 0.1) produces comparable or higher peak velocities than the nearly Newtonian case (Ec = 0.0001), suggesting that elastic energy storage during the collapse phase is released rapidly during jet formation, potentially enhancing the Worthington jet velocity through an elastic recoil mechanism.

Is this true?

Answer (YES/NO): NO